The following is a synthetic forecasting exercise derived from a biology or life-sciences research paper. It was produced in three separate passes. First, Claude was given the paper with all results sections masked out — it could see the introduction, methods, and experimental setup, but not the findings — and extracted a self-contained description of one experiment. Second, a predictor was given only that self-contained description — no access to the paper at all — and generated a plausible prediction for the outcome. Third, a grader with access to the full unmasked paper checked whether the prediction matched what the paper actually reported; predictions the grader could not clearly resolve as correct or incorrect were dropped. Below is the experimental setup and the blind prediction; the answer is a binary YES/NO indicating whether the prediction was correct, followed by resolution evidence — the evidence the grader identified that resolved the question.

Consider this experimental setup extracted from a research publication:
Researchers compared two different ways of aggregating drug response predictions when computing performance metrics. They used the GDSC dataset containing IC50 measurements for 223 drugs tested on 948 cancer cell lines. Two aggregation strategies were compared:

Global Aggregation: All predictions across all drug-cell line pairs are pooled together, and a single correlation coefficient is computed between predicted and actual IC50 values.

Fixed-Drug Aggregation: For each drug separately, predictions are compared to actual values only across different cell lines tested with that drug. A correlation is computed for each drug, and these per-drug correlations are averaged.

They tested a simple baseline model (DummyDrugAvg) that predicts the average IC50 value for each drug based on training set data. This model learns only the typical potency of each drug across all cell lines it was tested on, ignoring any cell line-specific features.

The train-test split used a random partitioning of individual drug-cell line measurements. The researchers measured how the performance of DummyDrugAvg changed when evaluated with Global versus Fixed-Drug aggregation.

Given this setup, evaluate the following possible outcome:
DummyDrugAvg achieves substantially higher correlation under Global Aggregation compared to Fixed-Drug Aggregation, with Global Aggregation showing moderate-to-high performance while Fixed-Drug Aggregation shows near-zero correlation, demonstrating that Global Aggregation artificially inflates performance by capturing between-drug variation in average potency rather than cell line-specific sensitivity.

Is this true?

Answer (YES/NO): YES